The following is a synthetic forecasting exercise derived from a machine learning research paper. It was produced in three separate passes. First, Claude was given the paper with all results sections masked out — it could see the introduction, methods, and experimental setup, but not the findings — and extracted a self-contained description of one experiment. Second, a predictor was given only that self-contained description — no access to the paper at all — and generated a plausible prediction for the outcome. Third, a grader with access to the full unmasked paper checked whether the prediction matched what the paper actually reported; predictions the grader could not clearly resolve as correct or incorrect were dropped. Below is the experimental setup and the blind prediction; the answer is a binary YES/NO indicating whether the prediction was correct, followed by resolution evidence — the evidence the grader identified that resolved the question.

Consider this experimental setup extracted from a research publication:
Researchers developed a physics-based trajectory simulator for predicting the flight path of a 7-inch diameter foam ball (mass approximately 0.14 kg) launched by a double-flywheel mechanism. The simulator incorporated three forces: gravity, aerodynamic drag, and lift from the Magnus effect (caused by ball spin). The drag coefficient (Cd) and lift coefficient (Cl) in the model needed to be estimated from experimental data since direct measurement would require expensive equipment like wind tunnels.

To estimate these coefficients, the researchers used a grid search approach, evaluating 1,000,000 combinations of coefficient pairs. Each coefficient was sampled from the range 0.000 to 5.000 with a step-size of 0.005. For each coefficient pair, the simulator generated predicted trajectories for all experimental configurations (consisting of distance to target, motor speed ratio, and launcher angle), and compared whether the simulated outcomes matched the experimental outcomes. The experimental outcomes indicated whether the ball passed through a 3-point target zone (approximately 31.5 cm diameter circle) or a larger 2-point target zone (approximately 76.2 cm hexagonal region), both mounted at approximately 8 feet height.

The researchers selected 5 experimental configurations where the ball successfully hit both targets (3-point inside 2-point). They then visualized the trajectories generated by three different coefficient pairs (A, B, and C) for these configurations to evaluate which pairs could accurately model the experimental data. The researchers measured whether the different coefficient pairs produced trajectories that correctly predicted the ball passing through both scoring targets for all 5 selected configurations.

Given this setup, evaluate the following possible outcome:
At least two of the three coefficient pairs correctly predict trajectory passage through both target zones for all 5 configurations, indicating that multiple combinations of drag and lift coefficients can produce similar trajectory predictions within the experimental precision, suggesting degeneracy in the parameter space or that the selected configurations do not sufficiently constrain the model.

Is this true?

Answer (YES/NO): NO